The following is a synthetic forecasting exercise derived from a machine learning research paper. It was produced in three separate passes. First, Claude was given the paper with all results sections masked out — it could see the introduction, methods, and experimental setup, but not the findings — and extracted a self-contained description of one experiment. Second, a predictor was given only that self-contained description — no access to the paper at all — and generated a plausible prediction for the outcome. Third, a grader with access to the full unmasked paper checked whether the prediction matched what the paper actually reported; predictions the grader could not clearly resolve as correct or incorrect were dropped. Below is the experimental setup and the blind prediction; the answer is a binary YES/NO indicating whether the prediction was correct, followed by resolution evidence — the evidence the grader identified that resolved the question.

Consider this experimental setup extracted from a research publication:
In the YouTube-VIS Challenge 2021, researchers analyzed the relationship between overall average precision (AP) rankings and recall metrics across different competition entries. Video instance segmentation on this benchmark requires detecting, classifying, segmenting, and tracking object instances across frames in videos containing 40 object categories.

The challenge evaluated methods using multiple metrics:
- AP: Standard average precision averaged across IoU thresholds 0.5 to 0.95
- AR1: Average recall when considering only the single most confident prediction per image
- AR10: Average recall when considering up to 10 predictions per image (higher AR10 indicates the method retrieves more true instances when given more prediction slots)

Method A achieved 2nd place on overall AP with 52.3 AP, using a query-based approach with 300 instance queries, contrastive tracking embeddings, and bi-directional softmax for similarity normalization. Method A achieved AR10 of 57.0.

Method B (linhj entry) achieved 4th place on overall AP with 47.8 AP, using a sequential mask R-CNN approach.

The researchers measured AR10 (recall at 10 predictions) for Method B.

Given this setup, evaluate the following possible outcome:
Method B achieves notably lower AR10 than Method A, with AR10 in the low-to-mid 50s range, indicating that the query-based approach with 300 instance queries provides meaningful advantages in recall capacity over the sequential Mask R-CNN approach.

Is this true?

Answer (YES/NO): NO